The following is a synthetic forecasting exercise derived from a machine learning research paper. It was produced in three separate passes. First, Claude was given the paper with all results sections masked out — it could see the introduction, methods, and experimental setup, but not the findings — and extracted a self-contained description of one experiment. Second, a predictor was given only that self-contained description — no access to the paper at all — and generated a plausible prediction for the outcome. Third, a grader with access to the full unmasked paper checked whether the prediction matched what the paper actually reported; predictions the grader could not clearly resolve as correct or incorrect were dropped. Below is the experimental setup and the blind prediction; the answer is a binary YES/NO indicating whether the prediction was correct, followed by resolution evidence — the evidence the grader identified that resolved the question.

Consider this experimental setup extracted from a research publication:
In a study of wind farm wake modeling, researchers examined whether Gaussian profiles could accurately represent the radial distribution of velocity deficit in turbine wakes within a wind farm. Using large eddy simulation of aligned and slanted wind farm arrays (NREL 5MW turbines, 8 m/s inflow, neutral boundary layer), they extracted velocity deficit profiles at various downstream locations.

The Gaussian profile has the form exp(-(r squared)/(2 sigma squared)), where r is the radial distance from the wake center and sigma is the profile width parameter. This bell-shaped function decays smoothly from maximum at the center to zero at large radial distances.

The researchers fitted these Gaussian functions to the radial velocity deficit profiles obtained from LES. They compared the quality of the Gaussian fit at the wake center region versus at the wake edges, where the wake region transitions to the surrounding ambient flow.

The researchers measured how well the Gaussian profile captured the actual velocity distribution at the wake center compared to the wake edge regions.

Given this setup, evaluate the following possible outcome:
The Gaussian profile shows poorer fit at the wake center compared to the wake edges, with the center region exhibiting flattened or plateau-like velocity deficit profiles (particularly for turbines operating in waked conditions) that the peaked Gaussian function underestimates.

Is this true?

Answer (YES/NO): NO